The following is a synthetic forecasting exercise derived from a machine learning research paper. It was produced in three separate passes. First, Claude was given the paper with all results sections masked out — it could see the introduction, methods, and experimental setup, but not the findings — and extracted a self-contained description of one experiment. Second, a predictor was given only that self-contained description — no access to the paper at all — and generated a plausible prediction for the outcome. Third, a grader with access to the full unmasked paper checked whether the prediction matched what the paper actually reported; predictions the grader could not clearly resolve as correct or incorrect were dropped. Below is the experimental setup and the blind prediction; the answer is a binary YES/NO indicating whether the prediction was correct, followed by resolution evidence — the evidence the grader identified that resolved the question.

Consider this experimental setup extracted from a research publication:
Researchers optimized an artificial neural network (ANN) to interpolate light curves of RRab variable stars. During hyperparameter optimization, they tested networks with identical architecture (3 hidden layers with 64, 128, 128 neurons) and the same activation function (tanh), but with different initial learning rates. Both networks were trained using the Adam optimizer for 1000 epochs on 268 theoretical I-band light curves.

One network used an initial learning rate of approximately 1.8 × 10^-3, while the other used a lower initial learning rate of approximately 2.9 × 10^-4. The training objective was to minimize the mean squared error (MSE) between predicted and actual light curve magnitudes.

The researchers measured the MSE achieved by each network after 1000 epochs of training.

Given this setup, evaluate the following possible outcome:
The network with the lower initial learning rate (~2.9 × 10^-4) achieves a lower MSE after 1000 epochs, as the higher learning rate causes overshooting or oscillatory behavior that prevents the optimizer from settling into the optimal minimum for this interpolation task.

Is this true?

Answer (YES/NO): NO